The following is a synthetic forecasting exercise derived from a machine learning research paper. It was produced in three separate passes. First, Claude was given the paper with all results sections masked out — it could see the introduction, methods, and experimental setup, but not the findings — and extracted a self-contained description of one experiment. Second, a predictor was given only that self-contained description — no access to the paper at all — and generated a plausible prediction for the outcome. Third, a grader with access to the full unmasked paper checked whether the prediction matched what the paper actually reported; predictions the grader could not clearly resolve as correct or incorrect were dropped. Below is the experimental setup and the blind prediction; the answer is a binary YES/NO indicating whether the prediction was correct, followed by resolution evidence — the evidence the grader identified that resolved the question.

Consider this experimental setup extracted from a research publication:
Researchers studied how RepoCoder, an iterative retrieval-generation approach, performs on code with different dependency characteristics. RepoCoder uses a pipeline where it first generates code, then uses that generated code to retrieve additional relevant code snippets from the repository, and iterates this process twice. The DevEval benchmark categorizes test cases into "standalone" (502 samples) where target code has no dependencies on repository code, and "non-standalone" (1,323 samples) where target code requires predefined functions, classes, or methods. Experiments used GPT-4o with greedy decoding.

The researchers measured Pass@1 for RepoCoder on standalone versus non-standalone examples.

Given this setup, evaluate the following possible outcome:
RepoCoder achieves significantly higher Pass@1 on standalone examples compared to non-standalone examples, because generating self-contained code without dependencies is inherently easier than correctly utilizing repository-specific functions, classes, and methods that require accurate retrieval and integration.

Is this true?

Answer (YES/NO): YES